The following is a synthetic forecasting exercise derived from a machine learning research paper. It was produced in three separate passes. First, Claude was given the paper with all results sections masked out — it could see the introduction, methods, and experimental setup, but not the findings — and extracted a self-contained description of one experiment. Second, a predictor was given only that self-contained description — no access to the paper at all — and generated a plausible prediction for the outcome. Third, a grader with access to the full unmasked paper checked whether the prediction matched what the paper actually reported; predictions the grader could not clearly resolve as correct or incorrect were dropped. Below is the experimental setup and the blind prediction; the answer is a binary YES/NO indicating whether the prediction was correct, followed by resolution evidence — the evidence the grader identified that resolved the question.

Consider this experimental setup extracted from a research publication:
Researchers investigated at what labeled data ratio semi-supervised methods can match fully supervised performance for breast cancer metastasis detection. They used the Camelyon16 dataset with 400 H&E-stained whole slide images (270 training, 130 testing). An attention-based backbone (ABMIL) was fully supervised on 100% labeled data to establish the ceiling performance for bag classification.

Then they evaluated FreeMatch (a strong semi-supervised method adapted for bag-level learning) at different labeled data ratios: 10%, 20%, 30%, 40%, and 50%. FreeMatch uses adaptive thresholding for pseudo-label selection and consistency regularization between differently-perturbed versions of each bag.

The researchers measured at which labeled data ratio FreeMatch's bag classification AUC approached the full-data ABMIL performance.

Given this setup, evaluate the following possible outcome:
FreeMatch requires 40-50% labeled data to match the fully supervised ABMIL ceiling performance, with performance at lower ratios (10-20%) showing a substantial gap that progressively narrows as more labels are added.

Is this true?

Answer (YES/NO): NO